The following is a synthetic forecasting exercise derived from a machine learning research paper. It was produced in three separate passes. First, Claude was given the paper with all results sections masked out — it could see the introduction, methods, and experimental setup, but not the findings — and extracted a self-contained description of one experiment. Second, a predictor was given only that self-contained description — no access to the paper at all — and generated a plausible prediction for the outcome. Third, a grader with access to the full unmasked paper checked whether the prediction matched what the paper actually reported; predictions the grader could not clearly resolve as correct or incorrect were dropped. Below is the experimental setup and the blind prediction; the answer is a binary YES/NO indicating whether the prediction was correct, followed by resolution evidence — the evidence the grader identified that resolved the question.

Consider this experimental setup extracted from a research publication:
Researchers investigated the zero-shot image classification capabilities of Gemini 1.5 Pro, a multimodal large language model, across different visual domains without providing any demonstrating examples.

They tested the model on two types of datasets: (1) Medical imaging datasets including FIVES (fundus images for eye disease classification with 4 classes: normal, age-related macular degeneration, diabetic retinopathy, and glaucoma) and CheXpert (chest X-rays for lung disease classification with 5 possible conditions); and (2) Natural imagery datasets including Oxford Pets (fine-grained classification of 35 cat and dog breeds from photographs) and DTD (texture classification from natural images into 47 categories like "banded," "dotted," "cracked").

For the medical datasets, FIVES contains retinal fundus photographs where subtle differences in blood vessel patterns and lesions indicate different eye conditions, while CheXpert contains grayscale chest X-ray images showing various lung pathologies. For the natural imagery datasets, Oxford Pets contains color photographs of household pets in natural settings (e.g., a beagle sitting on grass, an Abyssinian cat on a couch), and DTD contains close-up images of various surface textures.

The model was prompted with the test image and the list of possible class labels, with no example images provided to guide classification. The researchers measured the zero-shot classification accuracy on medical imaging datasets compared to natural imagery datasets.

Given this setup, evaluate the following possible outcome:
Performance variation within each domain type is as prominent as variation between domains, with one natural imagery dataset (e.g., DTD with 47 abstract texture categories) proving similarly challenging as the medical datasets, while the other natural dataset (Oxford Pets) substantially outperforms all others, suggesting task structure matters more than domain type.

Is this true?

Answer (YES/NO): NO